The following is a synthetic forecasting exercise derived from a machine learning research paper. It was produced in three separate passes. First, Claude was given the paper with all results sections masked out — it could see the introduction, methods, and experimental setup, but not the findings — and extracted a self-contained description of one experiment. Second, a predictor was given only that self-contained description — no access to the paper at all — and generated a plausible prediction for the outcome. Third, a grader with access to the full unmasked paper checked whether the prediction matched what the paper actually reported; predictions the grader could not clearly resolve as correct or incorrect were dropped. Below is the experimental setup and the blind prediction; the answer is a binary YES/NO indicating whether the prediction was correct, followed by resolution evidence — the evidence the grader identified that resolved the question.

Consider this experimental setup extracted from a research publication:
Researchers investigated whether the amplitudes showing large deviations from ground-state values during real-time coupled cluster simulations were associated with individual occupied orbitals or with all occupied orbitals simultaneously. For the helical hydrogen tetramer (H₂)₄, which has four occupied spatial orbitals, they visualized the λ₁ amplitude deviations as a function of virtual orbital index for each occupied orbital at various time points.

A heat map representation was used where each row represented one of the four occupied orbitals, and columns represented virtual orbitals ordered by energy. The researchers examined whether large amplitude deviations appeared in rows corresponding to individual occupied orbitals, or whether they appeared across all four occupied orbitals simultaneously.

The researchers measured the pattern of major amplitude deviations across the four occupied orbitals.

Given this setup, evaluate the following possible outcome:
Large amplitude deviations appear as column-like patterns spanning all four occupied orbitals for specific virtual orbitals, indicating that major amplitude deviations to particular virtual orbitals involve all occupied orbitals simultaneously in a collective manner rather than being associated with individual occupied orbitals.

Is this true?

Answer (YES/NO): YES